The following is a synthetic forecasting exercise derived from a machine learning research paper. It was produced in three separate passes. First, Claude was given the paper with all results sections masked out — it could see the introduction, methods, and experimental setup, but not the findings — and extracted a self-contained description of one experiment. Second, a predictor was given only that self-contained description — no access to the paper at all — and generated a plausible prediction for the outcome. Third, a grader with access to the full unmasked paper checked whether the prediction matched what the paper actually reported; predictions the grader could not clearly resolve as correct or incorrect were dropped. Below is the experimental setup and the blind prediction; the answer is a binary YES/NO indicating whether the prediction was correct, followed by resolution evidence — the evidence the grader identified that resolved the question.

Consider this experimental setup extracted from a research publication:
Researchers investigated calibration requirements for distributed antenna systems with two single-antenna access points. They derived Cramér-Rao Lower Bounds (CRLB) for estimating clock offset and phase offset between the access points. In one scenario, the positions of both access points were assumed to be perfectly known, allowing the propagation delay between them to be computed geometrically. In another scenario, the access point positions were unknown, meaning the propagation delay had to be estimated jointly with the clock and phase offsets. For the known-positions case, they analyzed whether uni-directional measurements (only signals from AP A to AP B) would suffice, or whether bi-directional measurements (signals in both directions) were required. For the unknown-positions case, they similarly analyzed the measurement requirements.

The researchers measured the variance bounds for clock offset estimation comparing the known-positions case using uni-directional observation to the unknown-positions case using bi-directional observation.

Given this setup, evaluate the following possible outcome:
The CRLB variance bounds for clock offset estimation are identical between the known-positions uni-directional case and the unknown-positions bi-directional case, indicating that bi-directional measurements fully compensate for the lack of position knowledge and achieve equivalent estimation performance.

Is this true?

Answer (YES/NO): NO